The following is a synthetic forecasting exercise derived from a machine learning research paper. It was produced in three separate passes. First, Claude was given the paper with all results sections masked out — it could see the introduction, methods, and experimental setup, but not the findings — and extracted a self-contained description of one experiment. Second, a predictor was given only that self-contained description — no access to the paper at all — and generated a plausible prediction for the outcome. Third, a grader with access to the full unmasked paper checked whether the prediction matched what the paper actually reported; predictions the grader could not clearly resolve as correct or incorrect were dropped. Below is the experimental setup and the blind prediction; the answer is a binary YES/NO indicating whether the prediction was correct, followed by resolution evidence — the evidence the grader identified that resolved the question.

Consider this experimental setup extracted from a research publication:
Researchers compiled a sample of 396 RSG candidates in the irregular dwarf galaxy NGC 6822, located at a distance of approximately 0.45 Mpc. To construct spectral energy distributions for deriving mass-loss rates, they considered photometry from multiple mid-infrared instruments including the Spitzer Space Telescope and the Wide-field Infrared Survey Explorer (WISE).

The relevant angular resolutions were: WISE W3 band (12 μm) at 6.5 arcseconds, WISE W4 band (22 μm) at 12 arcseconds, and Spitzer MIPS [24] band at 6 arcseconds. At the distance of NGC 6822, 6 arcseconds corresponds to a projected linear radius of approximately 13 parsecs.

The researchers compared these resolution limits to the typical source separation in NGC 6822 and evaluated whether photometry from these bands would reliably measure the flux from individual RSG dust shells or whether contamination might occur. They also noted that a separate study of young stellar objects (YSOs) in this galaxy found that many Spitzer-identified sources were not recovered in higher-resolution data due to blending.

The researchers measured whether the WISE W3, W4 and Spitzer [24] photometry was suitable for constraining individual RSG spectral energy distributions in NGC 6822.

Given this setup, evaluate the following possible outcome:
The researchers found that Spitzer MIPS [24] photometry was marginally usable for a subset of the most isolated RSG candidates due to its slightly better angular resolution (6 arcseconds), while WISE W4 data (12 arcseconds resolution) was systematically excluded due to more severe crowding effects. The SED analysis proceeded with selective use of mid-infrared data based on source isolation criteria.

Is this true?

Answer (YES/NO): NO